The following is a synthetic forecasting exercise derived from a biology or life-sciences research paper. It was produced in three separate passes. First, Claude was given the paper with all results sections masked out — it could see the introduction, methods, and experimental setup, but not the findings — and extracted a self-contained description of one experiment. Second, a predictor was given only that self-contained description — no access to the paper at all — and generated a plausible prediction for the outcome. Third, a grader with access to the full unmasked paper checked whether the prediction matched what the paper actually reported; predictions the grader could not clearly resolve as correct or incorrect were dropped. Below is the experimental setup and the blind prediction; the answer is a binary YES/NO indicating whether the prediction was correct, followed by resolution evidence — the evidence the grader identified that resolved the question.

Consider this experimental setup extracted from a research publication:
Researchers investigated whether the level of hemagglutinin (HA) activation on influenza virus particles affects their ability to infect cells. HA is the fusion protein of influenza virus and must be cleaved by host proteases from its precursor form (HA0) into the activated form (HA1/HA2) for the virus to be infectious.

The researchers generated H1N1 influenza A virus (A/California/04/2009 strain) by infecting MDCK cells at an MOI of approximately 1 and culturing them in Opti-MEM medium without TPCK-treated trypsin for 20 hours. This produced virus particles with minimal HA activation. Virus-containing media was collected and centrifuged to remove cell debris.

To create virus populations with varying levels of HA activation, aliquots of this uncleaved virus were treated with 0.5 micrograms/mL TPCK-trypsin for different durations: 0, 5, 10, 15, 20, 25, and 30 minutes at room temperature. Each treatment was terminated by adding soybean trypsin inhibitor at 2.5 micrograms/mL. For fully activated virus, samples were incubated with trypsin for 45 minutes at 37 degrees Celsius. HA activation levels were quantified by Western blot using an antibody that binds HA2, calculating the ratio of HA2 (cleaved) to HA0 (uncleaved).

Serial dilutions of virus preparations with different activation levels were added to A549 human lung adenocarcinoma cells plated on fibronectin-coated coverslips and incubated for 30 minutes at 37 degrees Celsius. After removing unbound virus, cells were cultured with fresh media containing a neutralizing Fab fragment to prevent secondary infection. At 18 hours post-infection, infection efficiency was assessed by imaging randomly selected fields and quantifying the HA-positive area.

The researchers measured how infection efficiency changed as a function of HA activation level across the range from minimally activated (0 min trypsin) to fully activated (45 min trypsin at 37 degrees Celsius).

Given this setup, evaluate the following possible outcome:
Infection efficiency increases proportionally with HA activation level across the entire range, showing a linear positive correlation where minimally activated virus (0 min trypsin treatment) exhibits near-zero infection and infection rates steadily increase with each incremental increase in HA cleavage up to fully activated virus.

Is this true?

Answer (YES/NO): NO